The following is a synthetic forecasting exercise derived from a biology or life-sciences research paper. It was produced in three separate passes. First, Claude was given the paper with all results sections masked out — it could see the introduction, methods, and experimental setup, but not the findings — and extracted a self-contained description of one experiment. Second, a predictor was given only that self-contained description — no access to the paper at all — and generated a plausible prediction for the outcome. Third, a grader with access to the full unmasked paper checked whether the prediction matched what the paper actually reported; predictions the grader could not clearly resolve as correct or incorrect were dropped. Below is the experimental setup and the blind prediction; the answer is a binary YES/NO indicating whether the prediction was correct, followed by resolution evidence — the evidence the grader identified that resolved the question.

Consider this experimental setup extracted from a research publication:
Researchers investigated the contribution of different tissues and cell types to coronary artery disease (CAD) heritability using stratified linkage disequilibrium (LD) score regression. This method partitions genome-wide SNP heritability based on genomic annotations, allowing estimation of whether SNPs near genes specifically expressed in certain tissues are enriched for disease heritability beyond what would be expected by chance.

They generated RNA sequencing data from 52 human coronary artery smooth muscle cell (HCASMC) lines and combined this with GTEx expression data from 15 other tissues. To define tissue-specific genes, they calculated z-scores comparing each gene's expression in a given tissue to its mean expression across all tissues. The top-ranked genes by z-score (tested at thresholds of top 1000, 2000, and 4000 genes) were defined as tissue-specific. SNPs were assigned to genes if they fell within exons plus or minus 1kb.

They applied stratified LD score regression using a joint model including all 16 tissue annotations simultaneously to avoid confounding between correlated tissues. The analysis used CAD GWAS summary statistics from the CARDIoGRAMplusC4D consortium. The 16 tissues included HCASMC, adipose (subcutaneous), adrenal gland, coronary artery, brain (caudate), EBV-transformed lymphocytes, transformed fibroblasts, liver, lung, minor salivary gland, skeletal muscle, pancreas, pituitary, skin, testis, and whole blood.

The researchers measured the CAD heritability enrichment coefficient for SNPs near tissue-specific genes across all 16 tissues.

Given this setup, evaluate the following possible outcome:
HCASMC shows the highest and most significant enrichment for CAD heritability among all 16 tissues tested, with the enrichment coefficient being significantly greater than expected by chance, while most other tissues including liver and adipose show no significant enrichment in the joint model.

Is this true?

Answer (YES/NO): NO